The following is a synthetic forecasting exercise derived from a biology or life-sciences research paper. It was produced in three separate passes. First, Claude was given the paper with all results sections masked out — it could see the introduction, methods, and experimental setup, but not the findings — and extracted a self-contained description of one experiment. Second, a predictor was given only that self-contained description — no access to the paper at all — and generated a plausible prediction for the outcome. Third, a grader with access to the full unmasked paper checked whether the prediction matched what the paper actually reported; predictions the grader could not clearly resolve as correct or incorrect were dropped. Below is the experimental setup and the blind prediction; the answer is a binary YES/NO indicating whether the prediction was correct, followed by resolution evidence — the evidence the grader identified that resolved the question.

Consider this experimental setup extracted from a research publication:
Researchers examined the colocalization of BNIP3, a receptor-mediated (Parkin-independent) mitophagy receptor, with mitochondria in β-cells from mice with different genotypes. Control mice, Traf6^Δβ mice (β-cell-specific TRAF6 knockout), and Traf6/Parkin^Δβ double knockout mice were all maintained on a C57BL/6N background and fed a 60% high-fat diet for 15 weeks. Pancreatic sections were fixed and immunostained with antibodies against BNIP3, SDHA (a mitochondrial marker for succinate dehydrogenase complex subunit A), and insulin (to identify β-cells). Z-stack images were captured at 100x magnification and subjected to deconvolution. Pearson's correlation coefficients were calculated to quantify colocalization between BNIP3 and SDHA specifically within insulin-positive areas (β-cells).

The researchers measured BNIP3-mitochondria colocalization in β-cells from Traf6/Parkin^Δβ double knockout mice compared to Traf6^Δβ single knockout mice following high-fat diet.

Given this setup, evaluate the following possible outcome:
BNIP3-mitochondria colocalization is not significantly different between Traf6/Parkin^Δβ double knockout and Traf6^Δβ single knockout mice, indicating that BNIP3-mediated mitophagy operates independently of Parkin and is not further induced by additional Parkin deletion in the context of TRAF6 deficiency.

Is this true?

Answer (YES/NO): NO